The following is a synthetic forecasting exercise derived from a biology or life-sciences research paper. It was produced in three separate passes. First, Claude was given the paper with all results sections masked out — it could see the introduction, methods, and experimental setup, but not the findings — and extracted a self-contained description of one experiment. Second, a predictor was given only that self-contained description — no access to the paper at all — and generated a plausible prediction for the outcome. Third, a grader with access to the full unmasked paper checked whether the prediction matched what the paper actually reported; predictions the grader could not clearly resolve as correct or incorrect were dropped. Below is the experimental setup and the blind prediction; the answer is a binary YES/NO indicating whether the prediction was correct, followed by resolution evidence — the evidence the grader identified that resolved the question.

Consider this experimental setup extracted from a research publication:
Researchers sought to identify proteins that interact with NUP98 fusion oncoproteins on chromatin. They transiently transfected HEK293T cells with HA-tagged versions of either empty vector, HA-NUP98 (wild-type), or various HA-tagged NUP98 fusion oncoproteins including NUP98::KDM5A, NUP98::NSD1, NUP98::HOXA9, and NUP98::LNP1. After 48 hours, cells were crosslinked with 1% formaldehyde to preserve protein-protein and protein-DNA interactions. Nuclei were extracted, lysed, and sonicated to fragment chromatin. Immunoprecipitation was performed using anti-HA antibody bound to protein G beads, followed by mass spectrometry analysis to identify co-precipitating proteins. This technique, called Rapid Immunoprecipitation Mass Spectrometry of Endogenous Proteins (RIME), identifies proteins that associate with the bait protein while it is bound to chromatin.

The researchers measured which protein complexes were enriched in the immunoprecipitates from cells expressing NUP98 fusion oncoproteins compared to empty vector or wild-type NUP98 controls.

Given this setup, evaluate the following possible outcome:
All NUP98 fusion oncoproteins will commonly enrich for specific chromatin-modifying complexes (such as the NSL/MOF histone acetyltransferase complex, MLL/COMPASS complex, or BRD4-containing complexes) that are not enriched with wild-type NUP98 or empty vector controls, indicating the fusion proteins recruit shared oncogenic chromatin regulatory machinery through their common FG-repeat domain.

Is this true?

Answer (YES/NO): NO